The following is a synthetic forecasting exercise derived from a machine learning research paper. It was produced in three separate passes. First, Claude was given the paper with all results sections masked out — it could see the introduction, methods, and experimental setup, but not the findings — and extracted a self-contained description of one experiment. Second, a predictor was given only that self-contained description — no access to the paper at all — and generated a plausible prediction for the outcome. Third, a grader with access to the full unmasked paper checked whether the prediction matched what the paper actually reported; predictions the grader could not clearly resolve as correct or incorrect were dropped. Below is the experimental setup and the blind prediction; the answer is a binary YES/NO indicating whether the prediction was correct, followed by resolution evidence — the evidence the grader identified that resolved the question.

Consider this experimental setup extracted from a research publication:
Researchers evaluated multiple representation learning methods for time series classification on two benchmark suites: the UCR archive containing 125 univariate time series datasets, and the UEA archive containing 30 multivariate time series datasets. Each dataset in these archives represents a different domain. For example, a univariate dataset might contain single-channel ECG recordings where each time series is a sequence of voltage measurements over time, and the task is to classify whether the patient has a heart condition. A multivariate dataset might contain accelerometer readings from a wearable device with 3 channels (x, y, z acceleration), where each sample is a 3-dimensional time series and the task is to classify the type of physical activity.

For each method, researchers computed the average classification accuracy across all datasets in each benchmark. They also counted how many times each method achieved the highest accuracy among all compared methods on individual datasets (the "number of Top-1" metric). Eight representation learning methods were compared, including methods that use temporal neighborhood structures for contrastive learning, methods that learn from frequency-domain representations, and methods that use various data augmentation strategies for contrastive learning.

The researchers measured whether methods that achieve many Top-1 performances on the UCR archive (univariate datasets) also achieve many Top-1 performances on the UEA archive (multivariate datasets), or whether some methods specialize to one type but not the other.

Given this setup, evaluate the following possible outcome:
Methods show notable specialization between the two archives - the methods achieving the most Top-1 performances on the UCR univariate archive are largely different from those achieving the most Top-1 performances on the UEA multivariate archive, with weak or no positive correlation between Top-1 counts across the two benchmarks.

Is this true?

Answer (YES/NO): NO